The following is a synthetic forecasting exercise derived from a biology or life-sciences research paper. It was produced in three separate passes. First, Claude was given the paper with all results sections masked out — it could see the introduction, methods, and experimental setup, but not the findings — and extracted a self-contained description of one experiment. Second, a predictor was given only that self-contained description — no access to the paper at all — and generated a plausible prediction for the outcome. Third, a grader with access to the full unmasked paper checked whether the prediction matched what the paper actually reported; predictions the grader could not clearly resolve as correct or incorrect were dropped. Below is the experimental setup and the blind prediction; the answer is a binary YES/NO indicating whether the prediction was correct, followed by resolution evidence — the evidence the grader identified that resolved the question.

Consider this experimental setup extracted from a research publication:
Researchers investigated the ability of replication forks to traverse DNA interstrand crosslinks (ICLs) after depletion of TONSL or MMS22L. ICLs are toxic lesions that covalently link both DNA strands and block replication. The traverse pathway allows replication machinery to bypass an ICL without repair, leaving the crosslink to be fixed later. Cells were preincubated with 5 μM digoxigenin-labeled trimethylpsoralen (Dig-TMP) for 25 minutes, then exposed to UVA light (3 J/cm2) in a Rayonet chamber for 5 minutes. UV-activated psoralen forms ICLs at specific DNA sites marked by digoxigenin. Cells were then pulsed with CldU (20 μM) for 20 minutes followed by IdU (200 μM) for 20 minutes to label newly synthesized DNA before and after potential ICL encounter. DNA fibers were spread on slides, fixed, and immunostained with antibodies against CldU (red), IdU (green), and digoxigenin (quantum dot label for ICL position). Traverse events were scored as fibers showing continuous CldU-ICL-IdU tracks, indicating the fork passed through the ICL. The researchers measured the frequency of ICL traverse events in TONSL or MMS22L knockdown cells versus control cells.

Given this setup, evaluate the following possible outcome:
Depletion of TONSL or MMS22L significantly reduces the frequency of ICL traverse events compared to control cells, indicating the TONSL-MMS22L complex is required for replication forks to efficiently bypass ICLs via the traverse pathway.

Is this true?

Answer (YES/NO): YES